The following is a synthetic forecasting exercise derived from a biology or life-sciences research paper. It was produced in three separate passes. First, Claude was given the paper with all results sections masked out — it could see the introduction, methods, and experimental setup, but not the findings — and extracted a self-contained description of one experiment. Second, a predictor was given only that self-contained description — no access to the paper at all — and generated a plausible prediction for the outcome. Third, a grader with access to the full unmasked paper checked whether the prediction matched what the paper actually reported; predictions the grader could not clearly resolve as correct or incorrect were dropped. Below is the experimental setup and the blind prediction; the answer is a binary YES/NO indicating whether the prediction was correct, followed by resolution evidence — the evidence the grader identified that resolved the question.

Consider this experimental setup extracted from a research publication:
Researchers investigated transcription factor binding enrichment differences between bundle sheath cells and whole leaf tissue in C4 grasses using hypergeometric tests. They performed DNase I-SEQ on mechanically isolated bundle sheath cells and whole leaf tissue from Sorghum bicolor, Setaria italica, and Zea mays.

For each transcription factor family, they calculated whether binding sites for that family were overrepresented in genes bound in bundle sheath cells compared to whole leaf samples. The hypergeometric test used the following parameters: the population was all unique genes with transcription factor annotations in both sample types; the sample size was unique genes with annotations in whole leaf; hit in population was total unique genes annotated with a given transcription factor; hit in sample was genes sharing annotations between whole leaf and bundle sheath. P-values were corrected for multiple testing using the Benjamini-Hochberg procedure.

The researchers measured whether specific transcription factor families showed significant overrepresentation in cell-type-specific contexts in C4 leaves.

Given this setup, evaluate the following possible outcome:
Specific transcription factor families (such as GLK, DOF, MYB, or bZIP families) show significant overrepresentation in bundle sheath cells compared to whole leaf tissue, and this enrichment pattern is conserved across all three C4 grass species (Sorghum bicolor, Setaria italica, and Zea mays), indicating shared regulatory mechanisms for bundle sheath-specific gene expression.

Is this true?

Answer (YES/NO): NO